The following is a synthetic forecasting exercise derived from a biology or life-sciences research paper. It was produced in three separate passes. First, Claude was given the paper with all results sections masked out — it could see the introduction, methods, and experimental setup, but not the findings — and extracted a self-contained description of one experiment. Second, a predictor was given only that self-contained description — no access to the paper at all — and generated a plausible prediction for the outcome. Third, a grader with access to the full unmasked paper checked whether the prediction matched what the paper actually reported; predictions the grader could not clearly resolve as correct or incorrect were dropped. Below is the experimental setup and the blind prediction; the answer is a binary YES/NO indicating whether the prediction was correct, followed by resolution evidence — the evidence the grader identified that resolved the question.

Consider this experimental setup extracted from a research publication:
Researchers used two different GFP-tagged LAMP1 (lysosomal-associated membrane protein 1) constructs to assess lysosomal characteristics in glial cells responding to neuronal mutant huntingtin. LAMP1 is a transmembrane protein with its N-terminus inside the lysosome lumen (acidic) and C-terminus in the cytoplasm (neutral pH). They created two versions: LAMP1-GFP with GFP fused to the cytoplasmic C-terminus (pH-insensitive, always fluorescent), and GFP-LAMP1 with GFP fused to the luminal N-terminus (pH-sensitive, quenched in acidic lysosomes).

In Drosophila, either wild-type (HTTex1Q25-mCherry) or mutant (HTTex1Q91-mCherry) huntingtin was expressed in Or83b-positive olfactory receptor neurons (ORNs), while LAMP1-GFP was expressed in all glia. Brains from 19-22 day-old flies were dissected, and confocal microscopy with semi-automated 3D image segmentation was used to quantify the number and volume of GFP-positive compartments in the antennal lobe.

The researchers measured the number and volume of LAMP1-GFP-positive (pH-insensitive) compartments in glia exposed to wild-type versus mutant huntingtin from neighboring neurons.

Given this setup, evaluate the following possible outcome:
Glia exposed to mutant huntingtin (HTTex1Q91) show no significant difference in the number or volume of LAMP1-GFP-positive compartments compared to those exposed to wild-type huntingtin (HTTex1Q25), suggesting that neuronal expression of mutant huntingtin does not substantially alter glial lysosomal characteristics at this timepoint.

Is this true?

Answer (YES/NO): NO